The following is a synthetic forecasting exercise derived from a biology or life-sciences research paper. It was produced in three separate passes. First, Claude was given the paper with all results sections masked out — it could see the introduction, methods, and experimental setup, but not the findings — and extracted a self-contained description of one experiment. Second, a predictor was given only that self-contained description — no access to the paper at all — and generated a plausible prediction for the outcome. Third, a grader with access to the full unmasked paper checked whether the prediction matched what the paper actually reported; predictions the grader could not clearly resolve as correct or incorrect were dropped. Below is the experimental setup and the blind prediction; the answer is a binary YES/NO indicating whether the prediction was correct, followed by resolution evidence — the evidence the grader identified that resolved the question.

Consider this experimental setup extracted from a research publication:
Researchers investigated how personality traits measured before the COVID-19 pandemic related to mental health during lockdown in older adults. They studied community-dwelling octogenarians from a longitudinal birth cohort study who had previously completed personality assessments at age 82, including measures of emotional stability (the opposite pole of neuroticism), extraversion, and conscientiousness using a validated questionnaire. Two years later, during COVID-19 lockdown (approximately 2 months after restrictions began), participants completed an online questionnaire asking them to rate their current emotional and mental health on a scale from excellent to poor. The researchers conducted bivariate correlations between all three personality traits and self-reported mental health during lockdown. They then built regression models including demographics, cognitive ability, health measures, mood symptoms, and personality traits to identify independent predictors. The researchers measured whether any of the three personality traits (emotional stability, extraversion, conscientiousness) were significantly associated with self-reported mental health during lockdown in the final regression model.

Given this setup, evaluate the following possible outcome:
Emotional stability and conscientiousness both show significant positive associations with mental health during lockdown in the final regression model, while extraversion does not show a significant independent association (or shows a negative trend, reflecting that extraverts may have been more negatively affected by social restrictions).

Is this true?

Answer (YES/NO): NO